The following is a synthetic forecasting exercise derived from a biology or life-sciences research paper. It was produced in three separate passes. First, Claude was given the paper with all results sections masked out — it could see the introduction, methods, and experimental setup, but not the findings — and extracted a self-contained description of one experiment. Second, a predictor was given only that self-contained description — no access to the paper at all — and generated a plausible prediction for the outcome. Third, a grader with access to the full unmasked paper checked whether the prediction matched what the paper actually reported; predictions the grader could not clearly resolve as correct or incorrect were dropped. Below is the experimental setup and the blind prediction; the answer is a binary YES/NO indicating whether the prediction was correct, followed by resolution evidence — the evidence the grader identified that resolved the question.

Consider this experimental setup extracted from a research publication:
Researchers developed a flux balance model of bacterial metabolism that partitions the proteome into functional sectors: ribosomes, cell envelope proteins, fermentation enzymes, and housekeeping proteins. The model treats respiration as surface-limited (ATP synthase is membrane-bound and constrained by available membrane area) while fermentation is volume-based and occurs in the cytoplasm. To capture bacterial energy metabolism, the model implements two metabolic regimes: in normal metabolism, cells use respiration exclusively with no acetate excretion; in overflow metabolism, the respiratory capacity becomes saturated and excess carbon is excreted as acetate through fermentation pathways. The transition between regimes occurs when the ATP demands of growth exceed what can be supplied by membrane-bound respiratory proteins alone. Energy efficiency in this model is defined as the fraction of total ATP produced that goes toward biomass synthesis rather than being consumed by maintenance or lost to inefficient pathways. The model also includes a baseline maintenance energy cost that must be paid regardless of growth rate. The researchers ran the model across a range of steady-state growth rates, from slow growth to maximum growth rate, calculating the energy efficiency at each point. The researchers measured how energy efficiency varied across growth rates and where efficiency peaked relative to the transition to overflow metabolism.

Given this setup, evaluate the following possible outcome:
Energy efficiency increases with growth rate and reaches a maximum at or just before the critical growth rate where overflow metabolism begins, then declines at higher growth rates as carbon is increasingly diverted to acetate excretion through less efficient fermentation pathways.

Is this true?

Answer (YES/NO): YES